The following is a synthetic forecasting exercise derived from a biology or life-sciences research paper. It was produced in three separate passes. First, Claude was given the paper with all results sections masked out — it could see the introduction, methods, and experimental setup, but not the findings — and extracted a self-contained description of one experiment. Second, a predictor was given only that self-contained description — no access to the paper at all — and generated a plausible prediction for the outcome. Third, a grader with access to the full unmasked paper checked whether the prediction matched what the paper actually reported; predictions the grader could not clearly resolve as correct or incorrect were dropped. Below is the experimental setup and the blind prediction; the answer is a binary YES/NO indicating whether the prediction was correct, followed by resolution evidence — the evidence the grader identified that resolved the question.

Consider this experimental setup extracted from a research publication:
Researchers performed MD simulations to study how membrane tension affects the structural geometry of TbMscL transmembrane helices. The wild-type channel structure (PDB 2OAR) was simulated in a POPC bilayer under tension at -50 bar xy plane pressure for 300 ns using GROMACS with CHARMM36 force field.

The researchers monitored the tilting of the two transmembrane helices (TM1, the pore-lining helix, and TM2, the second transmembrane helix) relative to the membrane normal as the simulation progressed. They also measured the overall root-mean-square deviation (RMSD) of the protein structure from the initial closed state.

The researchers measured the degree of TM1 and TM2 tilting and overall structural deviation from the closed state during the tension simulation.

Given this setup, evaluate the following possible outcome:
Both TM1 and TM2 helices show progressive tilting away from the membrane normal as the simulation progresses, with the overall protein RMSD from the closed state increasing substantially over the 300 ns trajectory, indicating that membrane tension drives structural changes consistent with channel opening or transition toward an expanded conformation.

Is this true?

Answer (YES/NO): YES